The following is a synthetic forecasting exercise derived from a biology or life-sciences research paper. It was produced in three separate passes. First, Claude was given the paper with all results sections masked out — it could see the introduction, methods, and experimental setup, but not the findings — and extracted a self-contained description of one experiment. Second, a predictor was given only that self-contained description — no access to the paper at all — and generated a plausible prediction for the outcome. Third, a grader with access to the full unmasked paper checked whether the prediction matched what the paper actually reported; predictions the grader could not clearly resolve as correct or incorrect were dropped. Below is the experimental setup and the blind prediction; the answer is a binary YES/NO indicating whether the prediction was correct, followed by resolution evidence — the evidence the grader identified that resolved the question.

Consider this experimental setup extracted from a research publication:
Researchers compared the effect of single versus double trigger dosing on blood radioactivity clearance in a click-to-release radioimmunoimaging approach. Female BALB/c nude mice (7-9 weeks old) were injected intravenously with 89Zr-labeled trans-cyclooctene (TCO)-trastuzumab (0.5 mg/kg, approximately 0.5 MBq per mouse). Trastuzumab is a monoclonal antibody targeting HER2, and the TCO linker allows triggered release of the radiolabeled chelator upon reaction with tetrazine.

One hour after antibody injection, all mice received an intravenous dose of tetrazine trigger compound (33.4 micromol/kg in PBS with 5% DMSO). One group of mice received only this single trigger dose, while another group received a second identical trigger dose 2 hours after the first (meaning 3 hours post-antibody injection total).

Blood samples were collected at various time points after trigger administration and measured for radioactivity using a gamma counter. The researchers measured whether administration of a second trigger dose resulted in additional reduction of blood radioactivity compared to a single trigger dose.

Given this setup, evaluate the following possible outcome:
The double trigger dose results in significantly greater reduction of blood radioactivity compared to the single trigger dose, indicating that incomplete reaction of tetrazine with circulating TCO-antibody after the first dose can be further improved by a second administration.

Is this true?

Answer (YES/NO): NO